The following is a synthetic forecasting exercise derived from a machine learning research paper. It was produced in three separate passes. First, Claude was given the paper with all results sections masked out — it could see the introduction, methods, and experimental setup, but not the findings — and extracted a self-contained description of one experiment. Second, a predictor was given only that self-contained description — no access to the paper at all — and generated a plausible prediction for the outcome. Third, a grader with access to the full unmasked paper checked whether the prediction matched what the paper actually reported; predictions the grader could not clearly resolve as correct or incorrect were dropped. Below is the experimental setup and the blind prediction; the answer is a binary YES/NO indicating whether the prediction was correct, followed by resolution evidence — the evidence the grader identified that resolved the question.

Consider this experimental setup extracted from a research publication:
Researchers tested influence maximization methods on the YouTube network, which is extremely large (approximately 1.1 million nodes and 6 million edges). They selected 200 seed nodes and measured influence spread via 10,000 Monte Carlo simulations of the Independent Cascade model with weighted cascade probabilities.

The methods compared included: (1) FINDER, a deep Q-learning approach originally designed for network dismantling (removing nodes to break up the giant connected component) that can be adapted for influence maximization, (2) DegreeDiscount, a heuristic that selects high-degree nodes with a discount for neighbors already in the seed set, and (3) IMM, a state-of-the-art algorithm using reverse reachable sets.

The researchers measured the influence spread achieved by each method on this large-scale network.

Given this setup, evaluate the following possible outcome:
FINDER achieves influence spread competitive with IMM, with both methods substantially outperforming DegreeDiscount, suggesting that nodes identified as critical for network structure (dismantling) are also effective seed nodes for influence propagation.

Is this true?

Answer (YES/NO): NO